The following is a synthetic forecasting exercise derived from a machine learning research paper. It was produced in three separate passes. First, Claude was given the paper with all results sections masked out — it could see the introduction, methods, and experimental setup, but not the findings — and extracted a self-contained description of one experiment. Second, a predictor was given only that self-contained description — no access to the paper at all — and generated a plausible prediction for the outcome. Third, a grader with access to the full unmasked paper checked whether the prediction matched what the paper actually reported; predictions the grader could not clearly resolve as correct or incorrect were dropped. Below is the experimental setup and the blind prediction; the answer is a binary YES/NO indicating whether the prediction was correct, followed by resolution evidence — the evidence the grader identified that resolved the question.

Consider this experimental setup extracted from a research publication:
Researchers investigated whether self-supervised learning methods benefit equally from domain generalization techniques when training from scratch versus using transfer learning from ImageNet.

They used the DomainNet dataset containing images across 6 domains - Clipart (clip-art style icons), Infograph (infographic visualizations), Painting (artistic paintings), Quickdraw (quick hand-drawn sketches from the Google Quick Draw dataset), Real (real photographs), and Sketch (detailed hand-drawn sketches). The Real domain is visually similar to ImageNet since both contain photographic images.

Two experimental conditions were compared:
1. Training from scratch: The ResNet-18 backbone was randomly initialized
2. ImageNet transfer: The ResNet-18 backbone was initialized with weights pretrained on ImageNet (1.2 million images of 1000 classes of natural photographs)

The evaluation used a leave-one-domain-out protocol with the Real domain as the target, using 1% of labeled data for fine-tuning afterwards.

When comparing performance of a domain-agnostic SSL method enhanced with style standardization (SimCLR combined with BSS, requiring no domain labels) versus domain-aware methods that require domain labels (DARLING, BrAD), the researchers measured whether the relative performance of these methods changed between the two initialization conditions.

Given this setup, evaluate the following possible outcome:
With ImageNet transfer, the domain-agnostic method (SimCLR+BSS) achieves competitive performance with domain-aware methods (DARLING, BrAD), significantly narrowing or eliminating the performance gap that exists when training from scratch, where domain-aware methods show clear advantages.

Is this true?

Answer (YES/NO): NO